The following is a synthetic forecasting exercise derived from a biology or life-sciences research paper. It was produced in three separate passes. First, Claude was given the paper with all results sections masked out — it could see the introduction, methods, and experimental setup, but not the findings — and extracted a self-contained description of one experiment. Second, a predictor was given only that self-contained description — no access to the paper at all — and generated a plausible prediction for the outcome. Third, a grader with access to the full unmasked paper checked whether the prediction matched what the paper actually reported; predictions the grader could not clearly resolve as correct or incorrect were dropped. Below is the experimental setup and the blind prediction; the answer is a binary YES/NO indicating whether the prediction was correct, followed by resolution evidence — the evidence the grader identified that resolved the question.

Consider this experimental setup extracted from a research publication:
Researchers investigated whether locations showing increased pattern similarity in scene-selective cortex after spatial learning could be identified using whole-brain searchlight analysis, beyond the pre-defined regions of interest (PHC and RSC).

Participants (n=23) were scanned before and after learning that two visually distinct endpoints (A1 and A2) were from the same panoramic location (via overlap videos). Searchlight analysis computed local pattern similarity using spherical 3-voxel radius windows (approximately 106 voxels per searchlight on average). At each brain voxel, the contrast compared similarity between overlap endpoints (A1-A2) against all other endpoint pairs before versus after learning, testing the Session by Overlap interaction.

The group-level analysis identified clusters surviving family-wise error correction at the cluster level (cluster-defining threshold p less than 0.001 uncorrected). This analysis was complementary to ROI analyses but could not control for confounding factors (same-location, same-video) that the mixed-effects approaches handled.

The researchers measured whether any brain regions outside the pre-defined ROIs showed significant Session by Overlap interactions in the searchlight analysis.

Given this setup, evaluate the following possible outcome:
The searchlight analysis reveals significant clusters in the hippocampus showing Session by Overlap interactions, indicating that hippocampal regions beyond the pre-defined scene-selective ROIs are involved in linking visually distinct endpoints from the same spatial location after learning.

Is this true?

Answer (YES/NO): NO